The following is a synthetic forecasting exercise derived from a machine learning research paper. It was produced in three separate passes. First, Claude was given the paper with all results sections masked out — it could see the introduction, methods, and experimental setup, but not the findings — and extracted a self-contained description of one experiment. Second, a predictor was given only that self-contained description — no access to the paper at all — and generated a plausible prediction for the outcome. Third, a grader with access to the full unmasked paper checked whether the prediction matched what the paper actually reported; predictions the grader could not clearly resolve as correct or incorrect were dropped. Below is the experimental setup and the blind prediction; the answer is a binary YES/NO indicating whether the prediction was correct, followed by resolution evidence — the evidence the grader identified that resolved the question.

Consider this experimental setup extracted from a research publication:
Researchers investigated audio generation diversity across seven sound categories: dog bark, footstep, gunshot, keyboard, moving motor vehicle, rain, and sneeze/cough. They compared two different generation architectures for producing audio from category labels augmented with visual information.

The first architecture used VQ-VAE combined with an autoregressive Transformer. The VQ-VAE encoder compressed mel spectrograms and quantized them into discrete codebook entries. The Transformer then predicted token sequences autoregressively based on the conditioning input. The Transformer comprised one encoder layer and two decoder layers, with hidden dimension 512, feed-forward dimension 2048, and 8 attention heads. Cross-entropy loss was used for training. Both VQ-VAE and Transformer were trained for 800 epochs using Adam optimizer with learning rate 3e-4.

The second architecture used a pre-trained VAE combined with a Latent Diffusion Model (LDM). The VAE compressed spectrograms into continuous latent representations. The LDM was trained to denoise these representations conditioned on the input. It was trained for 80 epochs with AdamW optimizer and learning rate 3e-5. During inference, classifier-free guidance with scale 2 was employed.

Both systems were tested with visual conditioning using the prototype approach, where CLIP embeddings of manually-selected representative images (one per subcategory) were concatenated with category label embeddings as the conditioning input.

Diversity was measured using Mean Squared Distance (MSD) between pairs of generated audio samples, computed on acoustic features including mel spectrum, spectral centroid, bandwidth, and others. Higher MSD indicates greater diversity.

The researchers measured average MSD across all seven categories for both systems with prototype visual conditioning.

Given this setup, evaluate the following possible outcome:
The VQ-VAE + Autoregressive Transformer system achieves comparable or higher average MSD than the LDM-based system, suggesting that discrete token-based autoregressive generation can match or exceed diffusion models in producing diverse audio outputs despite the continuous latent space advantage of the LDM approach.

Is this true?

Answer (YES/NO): YES